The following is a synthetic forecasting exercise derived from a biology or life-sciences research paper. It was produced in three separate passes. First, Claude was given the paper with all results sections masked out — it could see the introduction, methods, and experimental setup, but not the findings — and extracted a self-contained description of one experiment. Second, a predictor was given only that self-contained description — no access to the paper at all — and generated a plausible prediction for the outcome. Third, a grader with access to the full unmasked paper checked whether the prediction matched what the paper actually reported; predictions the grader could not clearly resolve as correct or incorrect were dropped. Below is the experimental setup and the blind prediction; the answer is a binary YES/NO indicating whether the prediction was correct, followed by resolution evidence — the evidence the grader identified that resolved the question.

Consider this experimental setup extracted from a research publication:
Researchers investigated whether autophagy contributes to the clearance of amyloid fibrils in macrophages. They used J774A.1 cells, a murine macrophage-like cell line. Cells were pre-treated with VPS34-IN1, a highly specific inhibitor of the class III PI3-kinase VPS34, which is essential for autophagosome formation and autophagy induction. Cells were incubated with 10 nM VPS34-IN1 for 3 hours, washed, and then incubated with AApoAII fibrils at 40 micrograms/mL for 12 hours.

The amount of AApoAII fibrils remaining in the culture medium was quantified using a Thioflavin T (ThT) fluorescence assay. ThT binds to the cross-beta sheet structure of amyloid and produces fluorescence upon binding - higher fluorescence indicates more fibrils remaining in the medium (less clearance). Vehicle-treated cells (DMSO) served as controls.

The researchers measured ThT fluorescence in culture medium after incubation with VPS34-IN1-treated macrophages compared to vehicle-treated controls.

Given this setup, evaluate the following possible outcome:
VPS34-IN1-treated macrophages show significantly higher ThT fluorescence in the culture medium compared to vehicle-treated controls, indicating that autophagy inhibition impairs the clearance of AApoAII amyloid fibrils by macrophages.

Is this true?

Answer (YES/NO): NO